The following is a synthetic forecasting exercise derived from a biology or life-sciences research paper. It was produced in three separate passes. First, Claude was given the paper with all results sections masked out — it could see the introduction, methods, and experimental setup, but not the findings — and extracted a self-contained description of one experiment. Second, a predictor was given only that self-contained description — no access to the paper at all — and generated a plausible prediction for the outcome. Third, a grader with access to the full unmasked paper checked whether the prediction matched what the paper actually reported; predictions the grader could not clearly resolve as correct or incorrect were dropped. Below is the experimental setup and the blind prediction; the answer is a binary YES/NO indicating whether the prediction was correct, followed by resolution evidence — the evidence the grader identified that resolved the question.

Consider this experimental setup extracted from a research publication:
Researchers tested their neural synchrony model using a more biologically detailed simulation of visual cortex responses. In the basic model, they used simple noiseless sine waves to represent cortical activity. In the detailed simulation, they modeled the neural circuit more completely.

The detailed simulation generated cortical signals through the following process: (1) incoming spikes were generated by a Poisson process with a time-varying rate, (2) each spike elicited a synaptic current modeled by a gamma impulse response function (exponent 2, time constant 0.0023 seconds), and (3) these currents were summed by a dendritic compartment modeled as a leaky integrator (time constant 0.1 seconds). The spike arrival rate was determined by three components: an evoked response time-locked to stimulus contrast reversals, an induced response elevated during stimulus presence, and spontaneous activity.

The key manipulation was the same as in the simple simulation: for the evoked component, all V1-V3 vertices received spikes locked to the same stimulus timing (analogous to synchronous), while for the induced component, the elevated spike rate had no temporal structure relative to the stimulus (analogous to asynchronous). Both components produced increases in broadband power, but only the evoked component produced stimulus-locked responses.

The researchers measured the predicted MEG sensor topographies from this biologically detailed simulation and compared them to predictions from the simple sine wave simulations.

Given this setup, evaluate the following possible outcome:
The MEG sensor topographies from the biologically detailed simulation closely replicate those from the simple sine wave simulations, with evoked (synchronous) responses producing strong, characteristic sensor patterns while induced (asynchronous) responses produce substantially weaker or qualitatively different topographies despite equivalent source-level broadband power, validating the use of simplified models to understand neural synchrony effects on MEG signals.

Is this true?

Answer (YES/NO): YES